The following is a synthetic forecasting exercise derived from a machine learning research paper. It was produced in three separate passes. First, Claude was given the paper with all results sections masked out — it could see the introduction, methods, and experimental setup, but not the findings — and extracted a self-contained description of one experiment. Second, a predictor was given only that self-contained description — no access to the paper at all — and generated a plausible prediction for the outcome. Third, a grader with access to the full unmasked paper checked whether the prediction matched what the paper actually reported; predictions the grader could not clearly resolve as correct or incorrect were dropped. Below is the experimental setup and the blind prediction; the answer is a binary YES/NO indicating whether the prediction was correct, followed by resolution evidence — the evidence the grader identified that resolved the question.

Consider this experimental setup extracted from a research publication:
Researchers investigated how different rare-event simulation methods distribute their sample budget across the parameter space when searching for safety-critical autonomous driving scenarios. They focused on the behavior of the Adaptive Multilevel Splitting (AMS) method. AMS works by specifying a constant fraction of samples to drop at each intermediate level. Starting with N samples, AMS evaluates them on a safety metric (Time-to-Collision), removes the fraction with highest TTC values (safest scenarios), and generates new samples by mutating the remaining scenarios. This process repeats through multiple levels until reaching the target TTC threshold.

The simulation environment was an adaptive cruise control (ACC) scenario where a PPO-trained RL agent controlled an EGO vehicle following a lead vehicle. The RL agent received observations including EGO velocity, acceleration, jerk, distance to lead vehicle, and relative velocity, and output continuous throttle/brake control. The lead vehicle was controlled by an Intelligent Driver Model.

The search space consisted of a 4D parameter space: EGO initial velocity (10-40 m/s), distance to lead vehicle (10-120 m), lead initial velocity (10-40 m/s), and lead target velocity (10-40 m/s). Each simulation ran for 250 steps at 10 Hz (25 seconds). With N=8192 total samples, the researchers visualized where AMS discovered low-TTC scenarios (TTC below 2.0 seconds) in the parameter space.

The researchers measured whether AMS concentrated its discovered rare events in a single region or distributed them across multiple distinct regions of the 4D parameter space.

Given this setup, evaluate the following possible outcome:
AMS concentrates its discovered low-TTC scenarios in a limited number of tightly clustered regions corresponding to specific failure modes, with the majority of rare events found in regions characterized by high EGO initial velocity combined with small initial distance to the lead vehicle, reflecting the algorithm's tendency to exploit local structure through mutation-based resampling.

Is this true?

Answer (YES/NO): NO